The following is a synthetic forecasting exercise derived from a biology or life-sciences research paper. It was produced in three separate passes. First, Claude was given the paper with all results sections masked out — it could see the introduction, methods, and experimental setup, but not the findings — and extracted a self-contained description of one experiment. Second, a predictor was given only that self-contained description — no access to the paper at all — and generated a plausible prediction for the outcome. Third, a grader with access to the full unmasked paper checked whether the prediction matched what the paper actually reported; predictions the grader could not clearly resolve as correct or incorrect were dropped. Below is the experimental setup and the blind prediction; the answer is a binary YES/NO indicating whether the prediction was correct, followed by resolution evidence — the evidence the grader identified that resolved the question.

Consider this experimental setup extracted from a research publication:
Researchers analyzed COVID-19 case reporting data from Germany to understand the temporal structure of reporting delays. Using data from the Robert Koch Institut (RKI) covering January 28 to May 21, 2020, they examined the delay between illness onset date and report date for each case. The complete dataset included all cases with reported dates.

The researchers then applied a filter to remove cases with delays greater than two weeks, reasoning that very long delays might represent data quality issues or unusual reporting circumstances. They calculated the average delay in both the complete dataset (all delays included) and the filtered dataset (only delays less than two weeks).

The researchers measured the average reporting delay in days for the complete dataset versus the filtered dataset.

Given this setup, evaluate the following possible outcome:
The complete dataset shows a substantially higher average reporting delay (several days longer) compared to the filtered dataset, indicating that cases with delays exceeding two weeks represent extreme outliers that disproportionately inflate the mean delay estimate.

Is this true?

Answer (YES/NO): NO